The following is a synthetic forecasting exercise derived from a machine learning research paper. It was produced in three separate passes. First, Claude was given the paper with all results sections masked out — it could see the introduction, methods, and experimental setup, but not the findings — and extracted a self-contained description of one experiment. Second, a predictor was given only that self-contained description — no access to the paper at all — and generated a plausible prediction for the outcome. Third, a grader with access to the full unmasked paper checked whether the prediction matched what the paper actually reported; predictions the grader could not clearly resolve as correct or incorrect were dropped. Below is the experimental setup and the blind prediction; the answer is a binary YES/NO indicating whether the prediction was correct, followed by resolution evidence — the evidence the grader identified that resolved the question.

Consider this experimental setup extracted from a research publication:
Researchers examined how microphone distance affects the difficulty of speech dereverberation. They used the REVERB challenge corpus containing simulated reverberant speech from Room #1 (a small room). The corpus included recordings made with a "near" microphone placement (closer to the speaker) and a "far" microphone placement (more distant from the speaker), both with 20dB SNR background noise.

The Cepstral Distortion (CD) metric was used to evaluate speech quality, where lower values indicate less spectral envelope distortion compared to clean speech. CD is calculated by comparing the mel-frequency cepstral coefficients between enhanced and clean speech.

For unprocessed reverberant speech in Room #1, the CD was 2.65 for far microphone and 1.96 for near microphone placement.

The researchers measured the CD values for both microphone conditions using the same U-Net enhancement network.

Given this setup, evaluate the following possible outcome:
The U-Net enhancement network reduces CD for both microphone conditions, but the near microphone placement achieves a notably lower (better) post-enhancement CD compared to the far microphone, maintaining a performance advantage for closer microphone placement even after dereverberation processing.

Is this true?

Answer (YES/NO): NO